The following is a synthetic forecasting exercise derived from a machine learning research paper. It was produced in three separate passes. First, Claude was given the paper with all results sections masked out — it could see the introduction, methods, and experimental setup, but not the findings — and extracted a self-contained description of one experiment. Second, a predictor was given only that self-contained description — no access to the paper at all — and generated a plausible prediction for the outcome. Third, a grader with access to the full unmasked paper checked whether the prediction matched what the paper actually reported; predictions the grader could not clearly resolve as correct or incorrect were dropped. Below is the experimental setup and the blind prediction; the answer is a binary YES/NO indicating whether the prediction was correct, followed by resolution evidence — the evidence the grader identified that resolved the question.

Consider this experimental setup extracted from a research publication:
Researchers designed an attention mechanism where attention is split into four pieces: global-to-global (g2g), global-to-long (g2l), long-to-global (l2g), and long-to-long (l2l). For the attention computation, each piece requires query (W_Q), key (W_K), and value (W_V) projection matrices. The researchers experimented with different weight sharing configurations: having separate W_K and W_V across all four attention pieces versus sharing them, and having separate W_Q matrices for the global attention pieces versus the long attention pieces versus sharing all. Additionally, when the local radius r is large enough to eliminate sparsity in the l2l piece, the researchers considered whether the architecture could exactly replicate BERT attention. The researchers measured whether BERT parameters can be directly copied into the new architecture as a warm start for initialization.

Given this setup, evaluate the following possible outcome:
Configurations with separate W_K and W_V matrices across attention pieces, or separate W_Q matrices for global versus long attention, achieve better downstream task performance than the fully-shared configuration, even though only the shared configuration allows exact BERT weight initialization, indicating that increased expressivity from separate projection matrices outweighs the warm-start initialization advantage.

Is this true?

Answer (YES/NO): NO